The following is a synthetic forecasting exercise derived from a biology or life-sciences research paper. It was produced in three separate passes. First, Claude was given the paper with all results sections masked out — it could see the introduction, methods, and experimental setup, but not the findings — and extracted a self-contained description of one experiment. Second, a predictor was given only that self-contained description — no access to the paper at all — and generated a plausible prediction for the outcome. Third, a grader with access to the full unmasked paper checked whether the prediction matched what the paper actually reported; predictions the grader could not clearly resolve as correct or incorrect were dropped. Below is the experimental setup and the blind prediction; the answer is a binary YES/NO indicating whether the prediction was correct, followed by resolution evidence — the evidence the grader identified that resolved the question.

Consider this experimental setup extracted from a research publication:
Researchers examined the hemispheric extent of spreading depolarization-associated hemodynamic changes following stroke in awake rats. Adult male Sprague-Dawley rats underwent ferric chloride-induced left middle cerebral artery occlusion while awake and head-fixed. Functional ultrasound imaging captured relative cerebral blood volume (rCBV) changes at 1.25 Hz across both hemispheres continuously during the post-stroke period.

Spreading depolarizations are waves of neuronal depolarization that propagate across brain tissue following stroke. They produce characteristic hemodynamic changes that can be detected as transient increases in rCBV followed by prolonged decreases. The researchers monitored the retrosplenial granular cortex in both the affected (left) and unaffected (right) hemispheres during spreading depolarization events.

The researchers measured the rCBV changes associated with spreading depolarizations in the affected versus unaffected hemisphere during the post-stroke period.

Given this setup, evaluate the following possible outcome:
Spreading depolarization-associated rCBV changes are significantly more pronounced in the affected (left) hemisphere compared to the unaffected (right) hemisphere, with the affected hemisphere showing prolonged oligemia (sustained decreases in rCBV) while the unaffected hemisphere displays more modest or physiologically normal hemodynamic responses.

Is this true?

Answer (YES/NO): NO